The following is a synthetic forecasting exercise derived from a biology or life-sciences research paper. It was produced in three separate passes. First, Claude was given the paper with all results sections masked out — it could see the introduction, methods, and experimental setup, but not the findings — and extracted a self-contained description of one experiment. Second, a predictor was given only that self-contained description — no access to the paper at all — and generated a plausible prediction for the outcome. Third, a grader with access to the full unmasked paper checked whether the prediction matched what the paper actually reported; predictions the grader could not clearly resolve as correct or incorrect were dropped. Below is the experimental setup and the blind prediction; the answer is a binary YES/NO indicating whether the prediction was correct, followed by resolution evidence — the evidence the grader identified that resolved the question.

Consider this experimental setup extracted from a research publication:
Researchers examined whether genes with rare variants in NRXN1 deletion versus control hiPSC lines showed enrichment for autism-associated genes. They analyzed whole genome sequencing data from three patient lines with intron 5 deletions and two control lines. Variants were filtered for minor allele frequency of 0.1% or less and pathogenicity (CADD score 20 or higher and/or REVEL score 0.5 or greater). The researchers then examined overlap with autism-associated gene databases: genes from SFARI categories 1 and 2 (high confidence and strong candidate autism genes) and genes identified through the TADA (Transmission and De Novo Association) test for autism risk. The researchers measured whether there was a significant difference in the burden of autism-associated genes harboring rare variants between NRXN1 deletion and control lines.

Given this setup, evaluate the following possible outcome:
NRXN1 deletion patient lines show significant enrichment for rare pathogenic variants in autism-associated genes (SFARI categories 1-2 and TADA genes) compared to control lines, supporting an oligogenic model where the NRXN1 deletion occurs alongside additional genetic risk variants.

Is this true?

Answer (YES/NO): YES